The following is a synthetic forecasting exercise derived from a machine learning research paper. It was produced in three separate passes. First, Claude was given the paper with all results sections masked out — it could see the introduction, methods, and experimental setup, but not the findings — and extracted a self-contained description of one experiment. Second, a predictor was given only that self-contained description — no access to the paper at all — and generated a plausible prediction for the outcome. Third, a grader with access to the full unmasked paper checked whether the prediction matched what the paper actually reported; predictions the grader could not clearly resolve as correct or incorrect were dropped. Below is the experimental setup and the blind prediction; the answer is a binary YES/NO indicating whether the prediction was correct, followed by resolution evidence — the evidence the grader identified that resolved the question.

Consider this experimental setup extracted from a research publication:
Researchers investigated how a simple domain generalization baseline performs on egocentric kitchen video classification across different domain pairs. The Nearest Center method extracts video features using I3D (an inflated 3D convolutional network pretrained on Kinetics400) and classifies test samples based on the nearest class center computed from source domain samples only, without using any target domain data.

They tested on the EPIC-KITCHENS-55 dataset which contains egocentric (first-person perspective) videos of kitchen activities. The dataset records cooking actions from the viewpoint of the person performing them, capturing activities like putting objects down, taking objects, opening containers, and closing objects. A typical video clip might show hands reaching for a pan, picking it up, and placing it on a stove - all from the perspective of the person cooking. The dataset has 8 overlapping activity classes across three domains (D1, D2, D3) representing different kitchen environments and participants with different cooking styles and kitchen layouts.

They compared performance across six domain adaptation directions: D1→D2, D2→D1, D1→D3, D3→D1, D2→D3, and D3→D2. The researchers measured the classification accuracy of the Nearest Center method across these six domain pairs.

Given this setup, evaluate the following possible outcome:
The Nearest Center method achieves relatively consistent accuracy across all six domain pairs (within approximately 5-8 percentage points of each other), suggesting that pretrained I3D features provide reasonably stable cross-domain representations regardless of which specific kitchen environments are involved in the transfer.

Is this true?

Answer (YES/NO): NO